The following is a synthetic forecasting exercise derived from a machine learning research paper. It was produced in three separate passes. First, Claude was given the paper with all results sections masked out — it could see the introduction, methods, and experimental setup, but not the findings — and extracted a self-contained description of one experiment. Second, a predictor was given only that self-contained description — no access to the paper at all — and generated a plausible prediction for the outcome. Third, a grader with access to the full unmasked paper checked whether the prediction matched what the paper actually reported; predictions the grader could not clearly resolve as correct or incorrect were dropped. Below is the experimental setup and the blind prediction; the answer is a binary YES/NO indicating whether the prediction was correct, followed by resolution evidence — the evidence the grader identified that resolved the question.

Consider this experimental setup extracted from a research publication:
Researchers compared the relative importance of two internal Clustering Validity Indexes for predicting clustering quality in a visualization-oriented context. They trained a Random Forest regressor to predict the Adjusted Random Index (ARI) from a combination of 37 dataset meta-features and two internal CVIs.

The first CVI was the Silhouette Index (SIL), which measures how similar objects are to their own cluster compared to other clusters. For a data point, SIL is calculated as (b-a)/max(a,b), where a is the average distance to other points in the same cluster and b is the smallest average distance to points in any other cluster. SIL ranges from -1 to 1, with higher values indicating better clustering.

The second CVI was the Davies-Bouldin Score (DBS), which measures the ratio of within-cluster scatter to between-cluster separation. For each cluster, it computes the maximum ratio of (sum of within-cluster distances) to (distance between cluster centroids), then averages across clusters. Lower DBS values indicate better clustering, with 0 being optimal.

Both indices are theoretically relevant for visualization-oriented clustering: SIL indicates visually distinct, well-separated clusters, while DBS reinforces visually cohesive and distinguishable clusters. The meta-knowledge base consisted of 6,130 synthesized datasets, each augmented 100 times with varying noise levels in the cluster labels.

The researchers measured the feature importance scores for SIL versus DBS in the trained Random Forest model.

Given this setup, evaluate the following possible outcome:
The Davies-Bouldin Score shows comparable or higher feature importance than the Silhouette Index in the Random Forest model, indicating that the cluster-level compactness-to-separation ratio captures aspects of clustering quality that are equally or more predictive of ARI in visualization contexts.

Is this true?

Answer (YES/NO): NO